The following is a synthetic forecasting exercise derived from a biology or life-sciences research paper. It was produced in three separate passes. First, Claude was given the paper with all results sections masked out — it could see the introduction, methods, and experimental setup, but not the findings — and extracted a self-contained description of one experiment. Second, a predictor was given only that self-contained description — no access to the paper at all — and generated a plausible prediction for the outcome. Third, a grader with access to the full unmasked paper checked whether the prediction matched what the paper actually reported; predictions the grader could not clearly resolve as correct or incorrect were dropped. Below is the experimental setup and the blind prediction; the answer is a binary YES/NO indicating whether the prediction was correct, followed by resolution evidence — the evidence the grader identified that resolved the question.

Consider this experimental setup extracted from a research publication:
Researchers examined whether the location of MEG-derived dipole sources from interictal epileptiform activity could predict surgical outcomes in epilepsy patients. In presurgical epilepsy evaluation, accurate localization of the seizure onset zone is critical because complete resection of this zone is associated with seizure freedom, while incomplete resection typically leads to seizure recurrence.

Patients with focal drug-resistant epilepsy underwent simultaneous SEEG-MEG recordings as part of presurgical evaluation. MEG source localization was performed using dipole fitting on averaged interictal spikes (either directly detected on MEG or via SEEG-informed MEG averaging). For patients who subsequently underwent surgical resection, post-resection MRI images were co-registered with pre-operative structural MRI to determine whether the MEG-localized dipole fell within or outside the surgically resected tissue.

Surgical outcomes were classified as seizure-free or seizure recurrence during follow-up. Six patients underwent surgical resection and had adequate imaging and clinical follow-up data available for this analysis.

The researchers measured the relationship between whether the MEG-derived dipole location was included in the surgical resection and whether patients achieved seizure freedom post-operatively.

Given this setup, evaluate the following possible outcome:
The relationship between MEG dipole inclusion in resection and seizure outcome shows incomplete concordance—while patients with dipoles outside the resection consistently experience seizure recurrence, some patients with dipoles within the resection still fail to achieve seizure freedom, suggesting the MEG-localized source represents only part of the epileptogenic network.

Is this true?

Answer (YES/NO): NO